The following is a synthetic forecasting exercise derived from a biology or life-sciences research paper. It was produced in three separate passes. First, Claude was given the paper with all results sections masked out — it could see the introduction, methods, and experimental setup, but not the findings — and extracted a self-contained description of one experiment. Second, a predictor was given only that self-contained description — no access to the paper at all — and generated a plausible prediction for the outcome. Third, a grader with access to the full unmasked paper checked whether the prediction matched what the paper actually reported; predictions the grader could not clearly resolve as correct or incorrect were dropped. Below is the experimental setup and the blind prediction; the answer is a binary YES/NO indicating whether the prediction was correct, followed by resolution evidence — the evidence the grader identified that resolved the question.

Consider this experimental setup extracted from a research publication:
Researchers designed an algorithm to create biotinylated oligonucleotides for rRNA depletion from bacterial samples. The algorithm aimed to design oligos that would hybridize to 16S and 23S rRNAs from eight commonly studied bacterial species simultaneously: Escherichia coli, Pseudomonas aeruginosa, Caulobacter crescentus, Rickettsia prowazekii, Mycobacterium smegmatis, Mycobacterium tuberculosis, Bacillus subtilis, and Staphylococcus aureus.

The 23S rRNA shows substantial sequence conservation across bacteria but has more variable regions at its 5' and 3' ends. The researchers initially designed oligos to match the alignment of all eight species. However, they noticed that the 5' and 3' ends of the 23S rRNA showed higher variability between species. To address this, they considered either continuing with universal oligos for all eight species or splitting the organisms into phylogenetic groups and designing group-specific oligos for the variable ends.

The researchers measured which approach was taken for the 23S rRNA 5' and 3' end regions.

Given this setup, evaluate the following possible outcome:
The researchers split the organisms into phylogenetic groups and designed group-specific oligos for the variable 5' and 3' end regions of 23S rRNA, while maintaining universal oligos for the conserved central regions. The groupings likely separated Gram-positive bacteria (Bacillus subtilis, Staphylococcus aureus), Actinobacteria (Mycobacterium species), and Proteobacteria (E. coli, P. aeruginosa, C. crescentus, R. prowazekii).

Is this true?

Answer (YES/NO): NO